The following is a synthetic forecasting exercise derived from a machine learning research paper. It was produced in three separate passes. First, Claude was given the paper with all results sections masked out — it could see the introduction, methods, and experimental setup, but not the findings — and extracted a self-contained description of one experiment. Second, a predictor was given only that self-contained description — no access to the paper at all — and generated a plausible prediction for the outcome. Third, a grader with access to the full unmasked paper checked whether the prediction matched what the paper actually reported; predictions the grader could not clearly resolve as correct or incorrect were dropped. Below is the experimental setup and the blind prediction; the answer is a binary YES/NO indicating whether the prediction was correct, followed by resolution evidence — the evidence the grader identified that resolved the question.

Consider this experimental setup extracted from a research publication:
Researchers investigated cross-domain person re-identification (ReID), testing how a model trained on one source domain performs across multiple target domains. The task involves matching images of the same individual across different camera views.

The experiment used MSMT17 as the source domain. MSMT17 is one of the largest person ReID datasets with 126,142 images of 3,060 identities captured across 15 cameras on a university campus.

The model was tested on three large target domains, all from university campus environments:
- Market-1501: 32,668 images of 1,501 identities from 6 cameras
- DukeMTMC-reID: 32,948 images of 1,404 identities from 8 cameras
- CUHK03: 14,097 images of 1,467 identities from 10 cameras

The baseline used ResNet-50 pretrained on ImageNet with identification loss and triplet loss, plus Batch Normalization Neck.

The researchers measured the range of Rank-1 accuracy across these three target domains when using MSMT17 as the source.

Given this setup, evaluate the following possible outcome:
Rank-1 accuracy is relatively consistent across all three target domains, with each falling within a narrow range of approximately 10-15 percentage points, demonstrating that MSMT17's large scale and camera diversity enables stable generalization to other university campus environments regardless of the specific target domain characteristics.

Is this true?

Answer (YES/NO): NO